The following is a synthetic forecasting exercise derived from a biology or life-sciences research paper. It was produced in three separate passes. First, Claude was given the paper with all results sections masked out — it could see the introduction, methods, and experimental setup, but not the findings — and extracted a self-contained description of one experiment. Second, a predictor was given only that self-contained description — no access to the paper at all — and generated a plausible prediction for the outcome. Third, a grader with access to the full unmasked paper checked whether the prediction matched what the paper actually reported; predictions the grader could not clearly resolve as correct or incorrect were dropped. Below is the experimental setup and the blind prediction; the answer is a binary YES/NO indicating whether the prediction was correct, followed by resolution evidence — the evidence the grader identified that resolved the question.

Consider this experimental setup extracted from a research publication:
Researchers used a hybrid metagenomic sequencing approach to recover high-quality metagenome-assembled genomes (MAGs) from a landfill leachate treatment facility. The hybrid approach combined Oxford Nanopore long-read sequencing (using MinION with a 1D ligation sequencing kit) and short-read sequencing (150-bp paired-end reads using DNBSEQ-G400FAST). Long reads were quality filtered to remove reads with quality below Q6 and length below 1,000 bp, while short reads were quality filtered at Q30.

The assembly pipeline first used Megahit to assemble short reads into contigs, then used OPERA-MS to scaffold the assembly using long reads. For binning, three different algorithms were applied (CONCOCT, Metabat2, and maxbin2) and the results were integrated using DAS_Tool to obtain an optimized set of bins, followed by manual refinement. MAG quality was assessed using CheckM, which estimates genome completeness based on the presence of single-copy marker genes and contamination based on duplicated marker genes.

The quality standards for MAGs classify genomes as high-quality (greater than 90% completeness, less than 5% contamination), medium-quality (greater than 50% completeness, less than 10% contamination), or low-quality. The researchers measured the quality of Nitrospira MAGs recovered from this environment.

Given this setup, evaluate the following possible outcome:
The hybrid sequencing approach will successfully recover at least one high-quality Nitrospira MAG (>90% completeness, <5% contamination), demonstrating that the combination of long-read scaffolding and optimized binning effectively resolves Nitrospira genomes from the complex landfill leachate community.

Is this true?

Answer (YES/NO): YES